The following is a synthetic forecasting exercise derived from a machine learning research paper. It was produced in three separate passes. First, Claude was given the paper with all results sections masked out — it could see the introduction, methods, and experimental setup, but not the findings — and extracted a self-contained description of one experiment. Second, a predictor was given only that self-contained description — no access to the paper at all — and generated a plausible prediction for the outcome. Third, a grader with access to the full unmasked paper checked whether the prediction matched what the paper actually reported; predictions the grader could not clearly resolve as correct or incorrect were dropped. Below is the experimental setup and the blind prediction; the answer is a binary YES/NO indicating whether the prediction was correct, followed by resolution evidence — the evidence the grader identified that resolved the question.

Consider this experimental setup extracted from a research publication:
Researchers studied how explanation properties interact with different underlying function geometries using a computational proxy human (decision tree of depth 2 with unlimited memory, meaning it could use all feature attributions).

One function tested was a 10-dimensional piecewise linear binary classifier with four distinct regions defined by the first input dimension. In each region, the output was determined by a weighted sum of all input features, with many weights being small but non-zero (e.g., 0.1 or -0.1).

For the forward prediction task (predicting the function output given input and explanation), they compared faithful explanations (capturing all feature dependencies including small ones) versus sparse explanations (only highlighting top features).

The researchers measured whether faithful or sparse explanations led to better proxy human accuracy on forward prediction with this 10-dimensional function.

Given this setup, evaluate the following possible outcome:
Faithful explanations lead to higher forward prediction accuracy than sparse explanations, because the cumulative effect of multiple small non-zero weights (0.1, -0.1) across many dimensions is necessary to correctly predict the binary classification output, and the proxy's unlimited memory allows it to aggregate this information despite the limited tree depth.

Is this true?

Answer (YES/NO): YES